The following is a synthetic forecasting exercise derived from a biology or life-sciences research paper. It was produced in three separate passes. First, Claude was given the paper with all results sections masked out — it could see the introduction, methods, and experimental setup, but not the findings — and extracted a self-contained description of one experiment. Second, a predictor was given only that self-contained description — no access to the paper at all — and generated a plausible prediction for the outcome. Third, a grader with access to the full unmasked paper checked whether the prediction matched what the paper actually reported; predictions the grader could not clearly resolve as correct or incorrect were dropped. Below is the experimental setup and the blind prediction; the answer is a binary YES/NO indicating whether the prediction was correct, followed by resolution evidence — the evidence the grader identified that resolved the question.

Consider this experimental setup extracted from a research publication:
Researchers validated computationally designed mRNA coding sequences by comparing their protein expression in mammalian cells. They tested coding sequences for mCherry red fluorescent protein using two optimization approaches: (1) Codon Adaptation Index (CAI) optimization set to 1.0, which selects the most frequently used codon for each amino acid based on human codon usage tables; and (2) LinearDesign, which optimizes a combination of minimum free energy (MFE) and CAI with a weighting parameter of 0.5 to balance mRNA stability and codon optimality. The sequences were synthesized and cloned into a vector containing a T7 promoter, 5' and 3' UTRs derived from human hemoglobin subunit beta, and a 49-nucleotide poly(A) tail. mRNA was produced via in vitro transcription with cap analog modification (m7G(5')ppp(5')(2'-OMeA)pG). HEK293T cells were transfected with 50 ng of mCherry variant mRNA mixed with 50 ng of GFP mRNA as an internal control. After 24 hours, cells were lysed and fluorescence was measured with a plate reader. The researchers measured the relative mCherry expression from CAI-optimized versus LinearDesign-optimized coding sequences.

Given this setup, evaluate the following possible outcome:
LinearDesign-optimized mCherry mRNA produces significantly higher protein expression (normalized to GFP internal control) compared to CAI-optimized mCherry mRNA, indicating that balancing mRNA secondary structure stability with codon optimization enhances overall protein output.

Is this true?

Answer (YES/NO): NO